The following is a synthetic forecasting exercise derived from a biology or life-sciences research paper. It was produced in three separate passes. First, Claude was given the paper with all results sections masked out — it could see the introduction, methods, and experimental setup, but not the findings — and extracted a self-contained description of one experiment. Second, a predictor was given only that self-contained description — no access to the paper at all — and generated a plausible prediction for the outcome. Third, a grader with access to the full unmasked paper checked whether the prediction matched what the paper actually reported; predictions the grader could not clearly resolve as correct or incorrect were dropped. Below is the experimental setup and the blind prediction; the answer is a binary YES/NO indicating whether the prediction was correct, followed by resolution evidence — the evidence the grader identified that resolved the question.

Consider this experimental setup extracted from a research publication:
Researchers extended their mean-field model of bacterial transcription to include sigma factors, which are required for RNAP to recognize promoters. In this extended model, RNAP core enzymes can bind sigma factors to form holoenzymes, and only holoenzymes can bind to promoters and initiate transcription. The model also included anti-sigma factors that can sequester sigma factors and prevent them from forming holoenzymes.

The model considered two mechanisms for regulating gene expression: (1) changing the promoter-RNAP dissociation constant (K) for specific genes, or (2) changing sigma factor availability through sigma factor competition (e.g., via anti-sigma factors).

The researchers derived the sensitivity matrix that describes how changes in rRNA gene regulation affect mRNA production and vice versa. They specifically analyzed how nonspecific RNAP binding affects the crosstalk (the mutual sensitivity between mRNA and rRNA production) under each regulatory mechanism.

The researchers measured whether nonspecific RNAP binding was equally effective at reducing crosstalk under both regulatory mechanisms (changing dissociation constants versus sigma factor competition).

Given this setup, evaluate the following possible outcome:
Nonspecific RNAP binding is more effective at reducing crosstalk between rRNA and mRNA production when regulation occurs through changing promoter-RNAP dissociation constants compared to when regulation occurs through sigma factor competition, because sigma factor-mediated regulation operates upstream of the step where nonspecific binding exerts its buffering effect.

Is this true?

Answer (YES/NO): YES